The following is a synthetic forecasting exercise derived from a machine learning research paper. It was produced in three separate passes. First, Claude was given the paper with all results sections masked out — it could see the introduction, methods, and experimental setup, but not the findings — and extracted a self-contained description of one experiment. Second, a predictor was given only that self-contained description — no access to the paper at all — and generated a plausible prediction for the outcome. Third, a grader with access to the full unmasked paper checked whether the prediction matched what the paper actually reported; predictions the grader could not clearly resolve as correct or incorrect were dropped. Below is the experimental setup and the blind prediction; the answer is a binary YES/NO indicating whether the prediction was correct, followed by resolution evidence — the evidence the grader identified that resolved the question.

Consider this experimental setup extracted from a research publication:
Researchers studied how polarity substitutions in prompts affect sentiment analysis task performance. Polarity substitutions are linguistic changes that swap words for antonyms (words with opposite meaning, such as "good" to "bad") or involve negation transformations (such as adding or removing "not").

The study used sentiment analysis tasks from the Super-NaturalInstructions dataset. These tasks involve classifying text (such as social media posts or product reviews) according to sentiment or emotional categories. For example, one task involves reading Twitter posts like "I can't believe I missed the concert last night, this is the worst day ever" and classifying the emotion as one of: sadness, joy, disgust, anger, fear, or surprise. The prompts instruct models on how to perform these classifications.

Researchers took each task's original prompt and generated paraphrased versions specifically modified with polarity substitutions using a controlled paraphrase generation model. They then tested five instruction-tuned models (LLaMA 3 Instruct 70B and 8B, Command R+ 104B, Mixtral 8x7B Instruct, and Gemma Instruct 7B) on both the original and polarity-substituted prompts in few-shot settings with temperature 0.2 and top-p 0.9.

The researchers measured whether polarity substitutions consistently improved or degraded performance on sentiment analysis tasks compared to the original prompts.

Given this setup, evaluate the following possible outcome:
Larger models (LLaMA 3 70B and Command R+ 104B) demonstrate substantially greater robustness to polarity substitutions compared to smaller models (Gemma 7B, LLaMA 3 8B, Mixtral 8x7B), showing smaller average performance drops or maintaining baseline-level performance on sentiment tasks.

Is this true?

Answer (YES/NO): NO